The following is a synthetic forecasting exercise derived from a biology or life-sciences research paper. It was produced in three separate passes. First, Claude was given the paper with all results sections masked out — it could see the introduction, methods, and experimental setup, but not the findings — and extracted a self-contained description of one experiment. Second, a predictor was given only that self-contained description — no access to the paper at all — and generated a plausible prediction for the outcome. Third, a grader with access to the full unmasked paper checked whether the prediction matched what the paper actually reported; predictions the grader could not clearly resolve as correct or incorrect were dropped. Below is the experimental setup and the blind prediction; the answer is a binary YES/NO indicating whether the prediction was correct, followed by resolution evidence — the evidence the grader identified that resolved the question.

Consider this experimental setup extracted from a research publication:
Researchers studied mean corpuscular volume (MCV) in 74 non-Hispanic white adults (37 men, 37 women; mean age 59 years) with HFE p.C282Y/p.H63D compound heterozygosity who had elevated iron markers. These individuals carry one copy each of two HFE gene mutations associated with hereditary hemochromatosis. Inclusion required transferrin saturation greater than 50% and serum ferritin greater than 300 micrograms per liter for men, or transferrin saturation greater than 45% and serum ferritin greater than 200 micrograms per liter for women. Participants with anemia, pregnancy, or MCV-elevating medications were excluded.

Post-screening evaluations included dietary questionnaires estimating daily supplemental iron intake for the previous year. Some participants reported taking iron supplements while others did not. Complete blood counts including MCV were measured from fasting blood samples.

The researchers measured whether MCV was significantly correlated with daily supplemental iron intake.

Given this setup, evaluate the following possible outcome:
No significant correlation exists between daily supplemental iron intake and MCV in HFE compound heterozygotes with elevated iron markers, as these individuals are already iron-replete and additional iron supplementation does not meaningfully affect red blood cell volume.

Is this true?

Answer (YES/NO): YES